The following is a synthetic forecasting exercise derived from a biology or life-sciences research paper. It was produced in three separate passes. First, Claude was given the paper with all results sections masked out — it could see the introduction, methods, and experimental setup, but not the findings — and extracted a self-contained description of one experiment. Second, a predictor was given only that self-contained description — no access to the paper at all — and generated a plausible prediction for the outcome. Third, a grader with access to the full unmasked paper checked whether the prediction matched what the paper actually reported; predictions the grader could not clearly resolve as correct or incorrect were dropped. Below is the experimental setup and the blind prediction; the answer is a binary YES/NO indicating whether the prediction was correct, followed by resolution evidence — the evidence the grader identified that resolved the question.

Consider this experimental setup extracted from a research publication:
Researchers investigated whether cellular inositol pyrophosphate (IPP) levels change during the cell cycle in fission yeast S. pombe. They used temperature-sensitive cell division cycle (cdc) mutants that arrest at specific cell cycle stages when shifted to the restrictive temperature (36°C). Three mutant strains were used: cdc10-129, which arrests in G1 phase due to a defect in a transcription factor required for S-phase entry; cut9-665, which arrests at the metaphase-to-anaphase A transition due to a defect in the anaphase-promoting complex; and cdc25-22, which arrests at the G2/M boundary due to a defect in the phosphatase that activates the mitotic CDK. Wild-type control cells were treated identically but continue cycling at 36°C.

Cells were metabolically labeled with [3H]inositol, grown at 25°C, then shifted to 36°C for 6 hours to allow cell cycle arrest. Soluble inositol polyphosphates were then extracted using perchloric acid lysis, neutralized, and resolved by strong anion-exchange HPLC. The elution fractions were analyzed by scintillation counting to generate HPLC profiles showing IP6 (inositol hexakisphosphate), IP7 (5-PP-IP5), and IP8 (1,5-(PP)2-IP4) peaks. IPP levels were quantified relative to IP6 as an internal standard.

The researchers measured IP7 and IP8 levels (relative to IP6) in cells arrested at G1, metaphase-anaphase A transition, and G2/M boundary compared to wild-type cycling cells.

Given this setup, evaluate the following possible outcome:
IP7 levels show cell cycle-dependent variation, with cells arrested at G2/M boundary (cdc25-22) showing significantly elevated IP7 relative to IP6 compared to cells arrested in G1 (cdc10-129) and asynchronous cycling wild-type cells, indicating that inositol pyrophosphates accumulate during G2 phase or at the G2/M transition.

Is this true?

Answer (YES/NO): NO